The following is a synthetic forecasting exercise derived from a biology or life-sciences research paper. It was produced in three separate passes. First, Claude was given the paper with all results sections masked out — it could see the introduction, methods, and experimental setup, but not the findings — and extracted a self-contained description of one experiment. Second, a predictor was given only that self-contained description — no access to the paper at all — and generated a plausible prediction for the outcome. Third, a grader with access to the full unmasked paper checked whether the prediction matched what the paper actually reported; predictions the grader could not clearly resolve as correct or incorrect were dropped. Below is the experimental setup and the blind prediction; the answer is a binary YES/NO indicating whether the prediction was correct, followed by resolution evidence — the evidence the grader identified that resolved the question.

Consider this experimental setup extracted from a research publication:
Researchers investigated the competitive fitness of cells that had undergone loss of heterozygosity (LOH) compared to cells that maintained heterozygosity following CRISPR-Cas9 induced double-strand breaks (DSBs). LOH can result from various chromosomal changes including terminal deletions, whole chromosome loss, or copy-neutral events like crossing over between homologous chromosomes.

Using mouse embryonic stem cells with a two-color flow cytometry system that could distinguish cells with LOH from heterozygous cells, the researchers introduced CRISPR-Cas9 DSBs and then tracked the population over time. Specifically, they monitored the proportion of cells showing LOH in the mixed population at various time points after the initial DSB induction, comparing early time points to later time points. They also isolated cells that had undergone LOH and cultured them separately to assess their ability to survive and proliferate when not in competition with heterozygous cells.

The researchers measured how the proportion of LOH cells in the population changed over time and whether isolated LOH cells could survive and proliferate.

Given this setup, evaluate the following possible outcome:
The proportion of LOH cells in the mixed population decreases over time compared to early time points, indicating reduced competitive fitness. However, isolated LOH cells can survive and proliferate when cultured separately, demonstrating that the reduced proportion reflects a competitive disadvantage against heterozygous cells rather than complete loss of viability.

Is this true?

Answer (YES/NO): YES